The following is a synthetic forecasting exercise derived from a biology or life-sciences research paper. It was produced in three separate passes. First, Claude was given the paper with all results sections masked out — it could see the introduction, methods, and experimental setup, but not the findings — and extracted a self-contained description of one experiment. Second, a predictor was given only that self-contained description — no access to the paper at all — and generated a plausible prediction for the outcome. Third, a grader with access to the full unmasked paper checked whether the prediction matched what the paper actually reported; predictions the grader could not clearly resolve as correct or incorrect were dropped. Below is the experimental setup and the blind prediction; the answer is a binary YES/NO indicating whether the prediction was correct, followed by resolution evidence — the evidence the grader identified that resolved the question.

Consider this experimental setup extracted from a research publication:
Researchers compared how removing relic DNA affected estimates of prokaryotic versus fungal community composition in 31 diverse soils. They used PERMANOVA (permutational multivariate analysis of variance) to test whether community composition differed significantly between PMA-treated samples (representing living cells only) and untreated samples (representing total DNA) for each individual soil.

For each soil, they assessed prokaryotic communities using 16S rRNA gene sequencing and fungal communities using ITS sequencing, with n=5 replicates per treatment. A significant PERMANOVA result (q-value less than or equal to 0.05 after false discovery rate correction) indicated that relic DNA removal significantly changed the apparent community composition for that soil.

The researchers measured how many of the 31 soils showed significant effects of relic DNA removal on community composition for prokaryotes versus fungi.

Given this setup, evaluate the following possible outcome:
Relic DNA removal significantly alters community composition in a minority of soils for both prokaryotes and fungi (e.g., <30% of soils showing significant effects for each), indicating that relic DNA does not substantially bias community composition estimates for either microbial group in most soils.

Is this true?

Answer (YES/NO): NO